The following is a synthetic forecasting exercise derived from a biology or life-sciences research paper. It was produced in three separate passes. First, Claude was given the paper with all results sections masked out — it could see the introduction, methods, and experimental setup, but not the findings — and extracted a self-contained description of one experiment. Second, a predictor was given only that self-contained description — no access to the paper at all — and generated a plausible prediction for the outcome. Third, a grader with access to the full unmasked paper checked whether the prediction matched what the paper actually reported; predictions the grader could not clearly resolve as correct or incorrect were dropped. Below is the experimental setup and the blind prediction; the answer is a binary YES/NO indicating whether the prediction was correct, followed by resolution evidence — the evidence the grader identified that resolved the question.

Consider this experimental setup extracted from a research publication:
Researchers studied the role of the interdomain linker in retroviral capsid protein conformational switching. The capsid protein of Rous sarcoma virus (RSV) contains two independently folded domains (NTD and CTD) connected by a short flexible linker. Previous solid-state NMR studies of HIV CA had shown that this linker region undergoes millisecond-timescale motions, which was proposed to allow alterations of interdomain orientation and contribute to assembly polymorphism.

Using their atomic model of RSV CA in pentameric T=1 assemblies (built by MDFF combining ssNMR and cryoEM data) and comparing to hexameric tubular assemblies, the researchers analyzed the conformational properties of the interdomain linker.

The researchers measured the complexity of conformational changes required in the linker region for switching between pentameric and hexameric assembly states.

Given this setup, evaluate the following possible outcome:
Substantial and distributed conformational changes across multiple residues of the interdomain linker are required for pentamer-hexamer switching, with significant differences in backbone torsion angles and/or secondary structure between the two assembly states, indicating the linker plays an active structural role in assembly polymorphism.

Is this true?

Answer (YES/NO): YES